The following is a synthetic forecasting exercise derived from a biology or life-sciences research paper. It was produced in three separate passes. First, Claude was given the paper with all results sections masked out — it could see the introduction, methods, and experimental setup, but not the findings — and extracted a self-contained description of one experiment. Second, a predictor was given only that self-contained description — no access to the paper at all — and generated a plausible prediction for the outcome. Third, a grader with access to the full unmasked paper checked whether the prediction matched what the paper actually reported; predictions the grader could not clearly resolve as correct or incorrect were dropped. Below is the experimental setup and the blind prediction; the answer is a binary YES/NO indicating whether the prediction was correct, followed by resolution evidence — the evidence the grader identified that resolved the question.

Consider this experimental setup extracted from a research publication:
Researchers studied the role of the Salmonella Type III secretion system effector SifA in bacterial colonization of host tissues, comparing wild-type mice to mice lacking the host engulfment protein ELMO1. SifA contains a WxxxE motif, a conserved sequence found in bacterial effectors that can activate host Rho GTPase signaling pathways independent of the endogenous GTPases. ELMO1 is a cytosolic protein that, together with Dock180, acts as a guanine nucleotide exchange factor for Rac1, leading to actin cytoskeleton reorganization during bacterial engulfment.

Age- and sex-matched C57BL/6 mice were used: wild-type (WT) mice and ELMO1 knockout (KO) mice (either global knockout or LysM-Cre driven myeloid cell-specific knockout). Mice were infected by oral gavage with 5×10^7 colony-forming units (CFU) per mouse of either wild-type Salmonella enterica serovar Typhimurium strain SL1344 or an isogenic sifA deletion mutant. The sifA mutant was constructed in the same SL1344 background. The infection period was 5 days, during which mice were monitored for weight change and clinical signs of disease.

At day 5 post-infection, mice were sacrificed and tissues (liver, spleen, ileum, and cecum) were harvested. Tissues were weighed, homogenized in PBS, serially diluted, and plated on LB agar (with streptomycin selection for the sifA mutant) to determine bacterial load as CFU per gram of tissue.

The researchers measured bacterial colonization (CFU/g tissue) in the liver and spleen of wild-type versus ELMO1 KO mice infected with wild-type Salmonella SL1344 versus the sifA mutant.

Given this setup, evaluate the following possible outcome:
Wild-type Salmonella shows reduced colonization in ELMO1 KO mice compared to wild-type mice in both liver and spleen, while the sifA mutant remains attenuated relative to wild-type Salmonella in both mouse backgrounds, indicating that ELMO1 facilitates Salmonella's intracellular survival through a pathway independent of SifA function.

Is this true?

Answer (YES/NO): NO